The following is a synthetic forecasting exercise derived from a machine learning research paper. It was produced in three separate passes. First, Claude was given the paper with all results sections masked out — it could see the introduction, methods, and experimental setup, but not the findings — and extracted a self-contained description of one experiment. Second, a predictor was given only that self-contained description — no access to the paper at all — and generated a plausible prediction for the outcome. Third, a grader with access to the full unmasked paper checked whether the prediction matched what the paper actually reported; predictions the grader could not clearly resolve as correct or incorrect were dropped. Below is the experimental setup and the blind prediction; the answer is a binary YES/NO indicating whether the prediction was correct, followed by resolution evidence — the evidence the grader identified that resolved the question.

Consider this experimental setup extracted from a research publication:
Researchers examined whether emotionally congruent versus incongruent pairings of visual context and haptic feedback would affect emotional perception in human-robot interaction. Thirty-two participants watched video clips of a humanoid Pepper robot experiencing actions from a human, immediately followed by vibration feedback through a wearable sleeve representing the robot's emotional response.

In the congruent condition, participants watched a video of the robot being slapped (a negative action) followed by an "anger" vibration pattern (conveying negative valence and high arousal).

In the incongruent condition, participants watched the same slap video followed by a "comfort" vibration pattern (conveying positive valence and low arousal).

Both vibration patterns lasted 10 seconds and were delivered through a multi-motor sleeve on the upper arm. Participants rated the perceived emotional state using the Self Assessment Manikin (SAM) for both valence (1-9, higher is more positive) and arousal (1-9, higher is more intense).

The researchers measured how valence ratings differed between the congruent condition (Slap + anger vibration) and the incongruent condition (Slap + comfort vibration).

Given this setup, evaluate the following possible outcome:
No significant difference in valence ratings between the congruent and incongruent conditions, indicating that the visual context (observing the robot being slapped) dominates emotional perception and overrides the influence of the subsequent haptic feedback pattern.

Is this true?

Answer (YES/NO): NO